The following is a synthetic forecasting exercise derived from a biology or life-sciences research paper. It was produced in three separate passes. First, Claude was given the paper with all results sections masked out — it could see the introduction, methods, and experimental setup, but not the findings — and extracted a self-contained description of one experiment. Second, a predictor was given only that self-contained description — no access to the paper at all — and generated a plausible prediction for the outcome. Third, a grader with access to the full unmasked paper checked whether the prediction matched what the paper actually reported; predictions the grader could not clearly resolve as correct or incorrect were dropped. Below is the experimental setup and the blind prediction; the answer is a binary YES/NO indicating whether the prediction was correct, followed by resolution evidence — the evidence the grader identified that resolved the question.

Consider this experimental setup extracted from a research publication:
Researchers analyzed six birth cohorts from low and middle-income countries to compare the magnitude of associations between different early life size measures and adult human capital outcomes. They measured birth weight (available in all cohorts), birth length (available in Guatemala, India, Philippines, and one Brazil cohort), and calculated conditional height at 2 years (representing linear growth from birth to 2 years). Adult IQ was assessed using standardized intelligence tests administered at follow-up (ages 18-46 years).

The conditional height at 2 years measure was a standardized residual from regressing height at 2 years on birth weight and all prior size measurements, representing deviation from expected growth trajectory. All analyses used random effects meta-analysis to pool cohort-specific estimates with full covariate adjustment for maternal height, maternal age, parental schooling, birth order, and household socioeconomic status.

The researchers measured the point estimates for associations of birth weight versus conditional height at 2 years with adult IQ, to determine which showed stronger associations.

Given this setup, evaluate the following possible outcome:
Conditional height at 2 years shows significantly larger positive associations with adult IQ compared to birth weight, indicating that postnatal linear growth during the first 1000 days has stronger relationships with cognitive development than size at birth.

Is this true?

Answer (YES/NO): YES